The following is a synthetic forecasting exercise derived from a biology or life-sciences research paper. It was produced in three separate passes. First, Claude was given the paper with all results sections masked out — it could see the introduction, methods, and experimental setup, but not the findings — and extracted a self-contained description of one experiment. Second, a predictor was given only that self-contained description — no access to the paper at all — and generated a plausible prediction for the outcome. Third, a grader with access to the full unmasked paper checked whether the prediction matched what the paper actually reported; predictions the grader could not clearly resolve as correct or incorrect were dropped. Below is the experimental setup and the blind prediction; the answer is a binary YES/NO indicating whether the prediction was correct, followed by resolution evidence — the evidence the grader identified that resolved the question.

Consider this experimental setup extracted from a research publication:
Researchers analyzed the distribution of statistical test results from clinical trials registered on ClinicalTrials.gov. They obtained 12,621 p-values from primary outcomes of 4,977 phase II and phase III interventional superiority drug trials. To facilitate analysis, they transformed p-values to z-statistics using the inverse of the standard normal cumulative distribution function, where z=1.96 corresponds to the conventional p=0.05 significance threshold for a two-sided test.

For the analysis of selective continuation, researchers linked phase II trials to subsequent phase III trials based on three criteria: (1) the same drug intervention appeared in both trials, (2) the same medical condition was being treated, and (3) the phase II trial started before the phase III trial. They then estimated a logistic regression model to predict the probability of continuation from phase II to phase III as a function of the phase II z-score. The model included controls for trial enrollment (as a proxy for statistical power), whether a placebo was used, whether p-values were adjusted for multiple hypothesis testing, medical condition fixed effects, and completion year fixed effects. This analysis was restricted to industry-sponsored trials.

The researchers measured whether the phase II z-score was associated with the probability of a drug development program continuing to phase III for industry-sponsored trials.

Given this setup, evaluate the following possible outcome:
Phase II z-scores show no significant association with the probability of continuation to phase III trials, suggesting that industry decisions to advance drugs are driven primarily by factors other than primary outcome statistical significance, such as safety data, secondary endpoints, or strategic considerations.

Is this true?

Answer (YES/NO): NO